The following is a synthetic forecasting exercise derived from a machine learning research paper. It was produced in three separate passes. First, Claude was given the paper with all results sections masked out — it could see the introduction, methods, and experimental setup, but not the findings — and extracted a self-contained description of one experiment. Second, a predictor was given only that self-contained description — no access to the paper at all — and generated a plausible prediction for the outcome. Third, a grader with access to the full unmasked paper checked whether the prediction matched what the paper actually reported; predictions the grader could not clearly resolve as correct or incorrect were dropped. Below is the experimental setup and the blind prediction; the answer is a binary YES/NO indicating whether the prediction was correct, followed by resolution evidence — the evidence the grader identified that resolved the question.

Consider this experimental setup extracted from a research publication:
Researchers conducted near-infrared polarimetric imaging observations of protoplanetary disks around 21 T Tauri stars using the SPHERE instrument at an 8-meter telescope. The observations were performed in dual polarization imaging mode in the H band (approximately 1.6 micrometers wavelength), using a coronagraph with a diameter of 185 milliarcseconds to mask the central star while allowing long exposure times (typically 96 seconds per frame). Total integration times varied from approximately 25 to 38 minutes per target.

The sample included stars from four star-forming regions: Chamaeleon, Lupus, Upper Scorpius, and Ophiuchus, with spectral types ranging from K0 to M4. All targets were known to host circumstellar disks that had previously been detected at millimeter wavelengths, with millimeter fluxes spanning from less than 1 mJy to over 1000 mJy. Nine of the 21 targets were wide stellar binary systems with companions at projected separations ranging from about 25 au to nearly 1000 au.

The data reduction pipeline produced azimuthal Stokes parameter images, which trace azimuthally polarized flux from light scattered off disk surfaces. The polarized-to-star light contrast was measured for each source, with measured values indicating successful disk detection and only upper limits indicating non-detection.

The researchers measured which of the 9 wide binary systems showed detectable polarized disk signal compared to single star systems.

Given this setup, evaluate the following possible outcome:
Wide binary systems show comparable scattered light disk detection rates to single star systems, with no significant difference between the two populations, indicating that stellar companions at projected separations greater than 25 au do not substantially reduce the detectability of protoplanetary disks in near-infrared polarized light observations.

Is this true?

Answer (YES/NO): NO